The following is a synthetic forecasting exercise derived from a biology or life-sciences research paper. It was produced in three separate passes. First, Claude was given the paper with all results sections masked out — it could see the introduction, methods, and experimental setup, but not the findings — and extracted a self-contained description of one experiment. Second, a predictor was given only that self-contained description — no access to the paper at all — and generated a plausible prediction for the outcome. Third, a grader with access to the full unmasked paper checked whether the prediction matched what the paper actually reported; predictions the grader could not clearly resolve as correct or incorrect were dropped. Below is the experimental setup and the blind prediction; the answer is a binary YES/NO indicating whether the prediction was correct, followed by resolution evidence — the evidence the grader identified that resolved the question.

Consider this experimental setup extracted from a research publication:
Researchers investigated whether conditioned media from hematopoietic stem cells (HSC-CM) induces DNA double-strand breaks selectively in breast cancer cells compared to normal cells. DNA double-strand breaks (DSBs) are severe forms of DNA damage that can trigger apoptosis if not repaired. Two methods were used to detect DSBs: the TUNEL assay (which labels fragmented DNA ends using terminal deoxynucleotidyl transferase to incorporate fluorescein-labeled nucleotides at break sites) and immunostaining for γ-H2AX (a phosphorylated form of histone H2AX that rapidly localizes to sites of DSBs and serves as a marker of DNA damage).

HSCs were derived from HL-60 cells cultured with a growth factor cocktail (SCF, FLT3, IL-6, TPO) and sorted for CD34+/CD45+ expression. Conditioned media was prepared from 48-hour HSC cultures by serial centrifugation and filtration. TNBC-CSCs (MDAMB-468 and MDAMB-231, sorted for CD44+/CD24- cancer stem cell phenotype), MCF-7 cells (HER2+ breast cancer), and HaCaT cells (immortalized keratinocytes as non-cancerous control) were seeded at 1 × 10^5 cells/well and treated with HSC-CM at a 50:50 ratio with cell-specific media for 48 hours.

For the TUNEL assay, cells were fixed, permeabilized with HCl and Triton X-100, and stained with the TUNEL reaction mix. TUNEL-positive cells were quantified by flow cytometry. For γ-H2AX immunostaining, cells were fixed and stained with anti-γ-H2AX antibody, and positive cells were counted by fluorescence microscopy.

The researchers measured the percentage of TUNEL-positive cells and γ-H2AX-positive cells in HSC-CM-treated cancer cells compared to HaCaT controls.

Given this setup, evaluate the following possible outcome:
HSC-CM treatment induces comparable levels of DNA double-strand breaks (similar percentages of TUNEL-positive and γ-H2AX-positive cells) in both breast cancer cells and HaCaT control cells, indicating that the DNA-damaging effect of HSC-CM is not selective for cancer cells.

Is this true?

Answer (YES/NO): NO